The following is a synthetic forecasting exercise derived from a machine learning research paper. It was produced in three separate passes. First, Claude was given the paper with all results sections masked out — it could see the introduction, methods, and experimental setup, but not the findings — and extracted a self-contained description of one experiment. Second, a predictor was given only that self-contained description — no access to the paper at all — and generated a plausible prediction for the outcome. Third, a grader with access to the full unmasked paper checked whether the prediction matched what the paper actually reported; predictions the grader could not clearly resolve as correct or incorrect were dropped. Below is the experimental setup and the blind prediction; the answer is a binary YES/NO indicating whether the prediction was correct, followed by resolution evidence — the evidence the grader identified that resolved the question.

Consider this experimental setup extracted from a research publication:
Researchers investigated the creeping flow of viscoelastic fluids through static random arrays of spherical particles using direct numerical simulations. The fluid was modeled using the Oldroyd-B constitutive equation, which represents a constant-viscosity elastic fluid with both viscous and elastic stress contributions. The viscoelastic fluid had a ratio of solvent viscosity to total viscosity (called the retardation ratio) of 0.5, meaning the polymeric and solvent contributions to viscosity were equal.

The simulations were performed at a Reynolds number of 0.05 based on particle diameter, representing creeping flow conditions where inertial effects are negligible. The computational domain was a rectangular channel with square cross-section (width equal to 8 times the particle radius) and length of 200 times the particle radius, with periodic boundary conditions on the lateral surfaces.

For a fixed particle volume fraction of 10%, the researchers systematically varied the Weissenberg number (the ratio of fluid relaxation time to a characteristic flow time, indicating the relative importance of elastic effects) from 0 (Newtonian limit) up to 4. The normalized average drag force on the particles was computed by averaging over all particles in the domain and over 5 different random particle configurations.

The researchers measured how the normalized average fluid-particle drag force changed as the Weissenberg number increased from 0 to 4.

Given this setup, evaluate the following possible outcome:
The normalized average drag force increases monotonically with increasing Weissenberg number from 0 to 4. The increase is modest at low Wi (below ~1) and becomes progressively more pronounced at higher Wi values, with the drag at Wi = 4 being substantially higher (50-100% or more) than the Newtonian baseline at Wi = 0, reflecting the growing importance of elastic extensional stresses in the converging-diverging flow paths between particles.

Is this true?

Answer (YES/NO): NO